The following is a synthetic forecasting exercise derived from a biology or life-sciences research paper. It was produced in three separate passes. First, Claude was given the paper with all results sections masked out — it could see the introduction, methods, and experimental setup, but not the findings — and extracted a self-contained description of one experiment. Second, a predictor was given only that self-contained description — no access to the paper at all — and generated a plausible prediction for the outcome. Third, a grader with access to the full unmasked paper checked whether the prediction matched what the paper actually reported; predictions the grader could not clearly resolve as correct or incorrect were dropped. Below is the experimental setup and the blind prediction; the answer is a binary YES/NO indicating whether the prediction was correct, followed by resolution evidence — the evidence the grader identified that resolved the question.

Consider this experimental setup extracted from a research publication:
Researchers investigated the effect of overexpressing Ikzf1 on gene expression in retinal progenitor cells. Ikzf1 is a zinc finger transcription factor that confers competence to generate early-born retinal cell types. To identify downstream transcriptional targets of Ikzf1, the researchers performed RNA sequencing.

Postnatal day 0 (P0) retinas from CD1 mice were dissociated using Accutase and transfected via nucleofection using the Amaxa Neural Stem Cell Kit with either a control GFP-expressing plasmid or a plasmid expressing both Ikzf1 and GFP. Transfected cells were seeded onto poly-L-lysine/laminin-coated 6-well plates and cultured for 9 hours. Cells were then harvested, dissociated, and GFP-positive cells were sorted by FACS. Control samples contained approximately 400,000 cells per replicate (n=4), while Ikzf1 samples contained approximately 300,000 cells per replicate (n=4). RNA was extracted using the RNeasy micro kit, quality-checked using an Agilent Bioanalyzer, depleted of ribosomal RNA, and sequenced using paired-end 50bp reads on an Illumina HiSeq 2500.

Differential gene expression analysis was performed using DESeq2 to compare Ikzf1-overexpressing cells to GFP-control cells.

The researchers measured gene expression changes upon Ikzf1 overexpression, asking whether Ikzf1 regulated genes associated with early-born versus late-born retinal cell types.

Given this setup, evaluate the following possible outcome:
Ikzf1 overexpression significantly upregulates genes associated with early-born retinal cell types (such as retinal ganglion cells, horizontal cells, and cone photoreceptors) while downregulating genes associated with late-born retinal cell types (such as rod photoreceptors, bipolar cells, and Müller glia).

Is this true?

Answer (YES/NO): YES